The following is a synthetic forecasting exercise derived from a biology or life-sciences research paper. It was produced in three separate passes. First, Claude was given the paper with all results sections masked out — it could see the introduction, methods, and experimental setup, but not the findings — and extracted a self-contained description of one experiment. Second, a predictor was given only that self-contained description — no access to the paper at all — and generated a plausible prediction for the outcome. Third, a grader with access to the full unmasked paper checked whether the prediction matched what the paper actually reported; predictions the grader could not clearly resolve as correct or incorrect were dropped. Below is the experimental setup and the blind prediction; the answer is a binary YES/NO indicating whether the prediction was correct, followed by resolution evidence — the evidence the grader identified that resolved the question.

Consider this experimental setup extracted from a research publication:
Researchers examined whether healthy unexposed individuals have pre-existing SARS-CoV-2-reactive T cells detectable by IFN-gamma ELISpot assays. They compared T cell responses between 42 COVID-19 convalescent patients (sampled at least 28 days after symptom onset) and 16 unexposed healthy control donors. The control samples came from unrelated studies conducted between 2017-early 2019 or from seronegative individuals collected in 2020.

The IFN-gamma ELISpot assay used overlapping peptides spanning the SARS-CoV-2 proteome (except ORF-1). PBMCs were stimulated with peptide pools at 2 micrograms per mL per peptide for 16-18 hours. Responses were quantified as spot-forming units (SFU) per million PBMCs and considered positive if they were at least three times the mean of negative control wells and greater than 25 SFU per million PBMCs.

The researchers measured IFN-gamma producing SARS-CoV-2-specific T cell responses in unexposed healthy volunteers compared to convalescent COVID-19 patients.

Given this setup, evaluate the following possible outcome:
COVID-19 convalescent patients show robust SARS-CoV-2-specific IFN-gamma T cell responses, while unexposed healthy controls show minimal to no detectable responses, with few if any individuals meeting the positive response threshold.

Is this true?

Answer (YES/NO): YES